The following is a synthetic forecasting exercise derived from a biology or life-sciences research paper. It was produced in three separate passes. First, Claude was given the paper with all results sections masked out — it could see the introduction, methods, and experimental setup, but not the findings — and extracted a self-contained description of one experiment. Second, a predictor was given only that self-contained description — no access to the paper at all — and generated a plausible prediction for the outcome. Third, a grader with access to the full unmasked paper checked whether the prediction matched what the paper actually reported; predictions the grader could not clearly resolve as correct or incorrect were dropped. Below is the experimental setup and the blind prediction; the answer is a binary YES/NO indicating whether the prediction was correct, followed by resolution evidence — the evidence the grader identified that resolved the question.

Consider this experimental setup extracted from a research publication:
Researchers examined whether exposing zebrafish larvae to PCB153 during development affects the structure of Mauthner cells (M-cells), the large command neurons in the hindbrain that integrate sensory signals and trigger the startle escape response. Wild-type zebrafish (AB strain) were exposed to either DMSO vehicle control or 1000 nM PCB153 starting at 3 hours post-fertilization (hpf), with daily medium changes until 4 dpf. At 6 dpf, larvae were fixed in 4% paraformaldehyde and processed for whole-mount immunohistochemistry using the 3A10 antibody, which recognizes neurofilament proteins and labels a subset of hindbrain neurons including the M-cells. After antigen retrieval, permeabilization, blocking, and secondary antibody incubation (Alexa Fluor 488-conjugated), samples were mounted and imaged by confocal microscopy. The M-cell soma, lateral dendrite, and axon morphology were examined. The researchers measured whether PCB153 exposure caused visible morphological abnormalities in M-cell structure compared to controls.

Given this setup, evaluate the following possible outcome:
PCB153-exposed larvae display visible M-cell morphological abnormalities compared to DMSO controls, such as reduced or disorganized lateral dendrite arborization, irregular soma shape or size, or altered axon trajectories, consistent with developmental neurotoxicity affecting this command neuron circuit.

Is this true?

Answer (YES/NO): NO